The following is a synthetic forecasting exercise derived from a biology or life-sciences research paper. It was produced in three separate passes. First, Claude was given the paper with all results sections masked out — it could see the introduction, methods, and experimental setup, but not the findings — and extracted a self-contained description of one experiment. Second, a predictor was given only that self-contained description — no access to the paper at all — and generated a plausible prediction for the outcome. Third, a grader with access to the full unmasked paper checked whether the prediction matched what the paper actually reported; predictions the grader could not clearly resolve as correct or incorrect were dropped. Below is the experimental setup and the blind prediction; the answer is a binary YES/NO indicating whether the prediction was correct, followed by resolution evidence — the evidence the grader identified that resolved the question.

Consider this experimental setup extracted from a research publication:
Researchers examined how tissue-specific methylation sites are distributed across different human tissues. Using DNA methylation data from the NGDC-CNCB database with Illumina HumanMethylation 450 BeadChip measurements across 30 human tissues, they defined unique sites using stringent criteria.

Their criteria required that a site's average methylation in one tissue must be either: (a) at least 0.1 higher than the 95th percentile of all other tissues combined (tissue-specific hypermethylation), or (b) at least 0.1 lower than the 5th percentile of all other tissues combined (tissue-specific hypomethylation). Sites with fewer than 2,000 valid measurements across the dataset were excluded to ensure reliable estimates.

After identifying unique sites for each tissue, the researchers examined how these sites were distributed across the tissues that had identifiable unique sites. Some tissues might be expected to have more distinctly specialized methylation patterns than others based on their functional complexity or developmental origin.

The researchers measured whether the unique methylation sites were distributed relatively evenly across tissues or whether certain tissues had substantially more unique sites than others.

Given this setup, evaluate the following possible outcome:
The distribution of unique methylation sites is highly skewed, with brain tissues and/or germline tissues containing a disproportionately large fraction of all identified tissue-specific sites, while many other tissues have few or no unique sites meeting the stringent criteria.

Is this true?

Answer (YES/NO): NO